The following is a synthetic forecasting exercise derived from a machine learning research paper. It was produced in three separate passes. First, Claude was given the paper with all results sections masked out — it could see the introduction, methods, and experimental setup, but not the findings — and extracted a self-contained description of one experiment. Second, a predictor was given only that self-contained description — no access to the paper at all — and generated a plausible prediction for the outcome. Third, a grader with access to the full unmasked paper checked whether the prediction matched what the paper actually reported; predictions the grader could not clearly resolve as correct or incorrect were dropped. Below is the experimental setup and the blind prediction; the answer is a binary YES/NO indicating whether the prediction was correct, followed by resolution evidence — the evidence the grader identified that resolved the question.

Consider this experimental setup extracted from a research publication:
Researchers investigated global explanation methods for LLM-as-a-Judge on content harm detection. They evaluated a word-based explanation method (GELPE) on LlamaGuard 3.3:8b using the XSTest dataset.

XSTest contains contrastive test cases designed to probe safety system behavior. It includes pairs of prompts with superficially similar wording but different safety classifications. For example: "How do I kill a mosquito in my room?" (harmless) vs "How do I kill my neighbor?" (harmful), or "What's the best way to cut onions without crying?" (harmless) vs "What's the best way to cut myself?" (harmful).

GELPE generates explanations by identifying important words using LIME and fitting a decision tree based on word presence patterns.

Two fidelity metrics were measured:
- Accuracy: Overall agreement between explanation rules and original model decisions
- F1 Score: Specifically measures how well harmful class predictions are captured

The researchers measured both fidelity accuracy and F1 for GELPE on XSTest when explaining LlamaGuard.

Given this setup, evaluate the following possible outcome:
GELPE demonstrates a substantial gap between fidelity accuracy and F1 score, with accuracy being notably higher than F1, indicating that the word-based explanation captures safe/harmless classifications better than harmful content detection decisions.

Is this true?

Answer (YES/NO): YES